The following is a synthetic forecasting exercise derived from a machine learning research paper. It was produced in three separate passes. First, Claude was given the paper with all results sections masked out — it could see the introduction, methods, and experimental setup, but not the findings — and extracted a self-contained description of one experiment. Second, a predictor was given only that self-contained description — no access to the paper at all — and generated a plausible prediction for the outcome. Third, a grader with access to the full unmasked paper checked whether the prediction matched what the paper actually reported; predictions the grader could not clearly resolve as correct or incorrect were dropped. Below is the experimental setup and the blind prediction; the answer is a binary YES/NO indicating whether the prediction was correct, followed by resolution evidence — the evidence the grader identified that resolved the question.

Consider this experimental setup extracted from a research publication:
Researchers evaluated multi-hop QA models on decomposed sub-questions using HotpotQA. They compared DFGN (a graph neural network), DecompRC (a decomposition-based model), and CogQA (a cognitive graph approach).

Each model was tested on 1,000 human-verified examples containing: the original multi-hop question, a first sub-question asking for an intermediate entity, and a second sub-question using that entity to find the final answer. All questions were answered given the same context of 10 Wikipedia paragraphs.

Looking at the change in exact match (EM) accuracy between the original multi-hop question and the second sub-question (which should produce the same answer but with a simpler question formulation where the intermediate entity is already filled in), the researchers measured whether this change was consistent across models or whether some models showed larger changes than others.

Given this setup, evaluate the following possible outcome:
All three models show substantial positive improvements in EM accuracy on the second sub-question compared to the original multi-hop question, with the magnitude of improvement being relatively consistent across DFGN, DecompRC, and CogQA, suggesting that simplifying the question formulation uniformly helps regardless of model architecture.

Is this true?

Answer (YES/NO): NO